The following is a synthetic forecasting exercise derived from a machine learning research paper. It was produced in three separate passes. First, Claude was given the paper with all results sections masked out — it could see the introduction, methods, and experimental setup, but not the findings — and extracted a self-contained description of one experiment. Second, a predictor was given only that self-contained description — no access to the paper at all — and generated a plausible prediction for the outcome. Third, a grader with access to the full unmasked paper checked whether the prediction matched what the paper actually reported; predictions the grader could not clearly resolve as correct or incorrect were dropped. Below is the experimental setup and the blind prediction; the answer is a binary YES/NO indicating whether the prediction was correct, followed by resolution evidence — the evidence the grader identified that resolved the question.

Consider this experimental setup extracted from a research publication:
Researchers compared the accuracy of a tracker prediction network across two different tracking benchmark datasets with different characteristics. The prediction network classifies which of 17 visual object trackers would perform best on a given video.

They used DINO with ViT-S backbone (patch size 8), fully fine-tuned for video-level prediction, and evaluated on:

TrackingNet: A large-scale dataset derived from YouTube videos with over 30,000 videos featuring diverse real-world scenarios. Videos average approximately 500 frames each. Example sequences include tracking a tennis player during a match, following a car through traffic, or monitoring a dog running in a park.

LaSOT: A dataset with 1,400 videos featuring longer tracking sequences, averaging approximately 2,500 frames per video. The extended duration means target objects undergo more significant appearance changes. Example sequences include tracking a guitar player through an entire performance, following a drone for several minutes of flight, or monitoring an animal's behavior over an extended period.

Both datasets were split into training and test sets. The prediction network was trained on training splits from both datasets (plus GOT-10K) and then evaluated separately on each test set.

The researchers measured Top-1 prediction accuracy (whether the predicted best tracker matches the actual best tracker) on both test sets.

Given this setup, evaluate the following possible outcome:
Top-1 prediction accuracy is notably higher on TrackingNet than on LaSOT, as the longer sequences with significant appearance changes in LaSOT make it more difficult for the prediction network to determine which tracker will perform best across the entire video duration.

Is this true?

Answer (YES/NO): YES